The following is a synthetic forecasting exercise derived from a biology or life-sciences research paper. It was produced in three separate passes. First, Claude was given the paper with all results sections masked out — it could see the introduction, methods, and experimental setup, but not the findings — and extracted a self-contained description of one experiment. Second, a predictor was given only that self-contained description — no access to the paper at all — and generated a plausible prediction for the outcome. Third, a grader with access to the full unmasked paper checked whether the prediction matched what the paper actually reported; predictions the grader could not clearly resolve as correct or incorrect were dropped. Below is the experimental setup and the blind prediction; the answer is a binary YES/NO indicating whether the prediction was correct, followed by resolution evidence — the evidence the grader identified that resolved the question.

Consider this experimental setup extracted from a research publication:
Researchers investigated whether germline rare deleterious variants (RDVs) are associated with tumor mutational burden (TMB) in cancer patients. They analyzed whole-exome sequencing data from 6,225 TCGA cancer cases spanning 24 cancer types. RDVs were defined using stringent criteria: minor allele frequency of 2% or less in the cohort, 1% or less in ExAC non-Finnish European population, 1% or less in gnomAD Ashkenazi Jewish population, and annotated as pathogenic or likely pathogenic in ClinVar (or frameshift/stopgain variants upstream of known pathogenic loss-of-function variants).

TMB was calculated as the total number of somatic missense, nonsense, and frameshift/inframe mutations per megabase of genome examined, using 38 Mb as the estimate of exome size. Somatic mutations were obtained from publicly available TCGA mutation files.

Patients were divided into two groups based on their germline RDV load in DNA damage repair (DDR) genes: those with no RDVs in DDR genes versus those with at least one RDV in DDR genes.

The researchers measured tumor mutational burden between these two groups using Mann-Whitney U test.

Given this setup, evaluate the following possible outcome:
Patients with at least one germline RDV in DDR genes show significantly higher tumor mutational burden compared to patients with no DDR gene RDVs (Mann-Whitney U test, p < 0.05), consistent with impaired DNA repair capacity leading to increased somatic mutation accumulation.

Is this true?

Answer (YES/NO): NO